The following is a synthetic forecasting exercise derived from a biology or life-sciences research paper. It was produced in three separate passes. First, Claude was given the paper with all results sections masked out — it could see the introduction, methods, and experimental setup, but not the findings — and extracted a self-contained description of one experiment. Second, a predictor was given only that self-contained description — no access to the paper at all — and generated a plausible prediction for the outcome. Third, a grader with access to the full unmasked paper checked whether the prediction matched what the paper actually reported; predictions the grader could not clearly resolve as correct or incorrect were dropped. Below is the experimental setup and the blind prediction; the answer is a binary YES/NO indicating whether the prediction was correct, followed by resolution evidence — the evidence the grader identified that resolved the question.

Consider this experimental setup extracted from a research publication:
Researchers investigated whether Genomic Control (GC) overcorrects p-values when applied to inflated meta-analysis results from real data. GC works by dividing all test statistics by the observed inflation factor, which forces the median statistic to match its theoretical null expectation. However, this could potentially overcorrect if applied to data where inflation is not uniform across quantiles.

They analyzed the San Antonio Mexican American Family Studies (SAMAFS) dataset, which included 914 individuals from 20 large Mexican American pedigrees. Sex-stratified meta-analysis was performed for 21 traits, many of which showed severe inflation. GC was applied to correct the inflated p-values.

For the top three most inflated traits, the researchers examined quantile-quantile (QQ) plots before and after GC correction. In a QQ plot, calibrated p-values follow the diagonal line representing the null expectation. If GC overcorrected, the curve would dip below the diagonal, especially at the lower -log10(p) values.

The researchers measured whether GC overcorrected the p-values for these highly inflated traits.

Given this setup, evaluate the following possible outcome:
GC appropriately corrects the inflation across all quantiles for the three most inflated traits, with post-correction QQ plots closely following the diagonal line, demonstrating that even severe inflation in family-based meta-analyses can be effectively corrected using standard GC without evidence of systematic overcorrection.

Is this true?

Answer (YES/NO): YES